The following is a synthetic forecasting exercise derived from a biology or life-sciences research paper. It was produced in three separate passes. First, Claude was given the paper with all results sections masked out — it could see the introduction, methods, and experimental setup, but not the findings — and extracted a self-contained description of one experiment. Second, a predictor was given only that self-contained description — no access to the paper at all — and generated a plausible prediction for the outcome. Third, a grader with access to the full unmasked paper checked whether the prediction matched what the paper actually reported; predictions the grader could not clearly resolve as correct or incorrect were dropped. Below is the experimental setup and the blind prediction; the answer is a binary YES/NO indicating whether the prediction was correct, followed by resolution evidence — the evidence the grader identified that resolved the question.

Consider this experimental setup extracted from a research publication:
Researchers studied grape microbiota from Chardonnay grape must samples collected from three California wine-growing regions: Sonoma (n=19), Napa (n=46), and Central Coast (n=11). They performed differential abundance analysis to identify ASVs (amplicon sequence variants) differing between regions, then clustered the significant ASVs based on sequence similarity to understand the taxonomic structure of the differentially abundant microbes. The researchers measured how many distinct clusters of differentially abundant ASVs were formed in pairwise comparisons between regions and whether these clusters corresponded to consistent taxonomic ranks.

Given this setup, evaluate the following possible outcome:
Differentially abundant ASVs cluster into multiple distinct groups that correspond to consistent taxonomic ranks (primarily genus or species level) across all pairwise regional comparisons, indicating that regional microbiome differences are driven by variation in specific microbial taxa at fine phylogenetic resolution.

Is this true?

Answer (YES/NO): NO